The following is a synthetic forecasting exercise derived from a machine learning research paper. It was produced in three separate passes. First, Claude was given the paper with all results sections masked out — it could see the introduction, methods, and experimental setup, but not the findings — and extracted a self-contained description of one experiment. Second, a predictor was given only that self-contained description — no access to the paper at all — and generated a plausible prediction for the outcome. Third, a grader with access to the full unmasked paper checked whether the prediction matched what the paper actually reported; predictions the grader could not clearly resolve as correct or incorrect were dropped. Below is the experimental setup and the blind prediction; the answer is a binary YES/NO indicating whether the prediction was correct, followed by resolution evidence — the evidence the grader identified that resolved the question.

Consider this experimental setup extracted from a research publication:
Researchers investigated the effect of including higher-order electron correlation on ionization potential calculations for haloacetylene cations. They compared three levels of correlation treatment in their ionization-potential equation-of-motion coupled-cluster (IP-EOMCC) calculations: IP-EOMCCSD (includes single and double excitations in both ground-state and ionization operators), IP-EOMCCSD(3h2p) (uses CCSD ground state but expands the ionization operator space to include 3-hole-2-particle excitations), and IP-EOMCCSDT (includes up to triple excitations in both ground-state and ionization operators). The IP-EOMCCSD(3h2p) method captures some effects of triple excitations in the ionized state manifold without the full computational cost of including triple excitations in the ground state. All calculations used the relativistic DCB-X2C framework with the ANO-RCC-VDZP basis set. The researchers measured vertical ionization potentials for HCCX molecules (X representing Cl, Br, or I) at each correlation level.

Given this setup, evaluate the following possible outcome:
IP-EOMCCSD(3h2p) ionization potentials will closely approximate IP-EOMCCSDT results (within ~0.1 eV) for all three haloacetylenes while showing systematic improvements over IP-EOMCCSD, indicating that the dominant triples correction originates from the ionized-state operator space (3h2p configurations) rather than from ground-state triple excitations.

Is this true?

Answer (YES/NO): NO